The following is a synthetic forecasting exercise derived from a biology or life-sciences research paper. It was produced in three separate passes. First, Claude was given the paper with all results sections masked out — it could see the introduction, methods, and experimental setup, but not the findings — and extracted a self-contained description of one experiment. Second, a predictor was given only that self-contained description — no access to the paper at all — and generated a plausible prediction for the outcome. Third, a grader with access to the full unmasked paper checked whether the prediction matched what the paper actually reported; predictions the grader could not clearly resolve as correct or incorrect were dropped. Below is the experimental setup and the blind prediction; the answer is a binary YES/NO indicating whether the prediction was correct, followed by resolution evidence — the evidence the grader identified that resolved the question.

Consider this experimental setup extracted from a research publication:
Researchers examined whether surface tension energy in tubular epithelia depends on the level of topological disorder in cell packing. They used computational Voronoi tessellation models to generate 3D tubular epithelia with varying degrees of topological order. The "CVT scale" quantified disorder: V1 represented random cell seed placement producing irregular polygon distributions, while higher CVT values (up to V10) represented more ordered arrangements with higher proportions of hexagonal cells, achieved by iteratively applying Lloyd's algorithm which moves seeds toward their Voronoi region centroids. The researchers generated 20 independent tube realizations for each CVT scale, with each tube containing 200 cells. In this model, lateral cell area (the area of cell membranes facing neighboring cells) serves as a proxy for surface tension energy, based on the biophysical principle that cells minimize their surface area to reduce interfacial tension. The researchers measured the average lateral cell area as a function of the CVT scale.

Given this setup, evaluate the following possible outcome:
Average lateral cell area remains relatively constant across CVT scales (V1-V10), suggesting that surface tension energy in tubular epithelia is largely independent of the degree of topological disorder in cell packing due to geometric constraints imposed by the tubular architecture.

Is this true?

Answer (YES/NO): YES